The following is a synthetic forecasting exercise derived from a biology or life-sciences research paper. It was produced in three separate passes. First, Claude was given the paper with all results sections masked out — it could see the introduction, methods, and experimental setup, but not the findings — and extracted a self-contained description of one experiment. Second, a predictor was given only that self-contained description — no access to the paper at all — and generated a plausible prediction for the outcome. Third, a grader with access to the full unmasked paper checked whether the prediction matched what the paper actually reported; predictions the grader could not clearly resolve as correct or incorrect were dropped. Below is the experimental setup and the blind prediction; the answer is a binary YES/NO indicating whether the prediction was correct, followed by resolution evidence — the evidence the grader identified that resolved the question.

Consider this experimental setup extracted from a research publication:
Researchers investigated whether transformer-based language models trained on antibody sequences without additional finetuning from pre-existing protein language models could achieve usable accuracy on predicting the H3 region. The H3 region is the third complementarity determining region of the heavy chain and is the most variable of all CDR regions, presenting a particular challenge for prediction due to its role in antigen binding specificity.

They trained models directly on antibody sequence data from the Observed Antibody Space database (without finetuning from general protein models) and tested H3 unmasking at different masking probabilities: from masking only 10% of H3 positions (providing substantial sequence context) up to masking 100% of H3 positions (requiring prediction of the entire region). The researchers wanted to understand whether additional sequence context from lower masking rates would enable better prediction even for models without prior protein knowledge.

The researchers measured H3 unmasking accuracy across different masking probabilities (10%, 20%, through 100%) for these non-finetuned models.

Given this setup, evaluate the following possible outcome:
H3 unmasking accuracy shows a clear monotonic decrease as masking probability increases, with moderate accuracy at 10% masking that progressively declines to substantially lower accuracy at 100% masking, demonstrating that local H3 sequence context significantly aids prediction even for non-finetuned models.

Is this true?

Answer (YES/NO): NO